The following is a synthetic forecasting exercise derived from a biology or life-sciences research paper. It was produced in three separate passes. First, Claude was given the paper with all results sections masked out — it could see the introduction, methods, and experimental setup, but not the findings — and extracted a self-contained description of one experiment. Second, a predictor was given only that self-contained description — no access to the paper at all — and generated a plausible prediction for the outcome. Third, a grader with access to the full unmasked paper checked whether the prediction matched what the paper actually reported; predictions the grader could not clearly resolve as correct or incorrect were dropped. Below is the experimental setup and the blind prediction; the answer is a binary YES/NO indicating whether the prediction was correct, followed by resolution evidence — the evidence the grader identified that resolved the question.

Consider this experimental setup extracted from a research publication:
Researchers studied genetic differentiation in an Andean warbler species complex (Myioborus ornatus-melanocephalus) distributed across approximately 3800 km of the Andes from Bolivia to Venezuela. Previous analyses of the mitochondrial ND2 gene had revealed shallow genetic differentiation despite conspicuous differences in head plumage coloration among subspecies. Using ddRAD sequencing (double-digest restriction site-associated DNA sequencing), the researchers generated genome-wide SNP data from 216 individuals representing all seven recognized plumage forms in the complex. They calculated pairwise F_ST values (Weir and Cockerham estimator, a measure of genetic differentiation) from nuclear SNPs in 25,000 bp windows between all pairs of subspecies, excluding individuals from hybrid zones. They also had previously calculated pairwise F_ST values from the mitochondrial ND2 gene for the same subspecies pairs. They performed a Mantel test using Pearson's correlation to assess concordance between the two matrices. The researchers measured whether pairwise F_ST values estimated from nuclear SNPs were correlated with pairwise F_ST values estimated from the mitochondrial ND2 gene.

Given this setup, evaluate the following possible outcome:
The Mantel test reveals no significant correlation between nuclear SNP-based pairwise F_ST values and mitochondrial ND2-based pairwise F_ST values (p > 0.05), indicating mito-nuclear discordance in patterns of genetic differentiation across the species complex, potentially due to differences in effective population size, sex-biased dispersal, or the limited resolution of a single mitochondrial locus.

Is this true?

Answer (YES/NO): NO